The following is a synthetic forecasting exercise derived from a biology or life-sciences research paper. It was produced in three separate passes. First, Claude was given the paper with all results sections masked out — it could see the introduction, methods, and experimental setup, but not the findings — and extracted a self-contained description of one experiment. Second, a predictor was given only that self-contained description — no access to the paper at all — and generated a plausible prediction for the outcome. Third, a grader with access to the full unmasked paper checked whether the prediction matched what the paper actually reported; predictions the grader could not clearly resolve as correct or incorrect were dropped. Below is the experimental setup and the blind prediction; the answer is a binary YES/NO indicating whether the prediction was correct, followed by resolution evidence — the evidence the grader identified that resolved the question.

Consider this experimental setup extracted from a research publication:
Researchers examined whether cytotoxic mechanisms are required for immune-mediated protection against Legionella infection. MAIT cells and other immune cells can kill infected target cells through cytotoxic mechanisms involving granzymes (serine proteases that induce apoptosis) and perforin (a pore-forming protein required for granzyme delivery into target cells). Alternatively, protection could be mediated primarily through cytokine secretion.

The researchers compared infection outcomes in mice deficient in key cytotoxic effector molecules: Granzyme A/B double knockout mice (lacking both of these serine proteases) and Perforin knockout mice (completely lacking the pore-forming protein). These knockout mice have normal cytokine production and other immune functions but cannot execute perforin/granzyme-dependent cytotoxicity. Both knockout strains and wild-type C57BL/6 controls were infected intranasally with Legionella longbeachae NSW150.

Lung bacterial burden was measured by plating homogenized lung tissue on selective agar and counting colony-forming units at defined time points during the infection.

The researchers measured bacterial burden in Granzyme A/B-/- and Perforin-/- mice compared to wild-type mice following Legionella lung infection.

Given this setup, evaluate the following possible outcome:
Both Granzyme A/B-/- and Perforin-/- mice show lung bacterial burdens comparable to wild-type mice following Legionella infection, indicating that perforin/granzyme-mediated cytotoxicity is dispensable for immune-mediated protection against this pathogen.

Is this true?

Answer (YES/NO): YES